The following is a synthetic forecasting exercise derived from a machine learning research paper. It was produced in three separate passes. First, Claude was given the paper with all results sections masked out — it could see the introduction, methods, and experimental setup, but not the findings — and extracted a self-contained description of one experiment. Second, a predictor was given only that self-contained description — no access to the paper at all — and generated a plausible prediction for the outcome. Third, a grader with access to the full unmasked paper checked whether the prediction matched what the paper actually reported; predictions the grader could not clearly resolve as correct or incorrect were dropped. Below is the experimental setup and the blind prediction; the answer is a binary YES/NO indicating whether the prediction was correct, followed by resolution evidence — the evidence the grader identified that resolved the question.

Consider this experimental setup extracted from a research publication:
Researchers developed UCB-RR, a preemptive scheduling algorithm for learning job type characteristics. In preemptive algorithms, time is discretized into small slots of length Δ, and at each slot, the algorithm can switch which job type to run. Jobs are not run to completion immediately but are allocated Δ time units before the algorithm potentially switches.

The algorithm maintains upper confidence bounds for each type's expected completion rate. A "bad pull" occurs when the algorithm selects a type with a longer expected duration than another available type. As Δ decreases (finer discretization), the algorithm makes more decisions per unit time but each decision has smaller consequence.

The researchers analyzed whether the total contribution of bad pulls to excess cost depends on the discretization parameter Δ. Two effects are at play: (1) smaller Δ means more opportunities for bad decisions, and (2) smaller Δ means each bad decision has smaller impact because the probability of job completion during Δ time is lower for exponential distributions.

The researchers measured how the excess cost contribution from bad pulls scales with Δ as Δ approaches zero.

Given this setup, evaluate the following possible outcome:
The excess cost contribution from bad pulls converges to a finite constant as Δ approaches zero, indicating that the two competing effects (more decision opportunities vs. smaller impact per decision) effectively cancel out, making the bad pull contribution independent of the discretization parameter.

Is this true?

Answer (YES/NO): YES